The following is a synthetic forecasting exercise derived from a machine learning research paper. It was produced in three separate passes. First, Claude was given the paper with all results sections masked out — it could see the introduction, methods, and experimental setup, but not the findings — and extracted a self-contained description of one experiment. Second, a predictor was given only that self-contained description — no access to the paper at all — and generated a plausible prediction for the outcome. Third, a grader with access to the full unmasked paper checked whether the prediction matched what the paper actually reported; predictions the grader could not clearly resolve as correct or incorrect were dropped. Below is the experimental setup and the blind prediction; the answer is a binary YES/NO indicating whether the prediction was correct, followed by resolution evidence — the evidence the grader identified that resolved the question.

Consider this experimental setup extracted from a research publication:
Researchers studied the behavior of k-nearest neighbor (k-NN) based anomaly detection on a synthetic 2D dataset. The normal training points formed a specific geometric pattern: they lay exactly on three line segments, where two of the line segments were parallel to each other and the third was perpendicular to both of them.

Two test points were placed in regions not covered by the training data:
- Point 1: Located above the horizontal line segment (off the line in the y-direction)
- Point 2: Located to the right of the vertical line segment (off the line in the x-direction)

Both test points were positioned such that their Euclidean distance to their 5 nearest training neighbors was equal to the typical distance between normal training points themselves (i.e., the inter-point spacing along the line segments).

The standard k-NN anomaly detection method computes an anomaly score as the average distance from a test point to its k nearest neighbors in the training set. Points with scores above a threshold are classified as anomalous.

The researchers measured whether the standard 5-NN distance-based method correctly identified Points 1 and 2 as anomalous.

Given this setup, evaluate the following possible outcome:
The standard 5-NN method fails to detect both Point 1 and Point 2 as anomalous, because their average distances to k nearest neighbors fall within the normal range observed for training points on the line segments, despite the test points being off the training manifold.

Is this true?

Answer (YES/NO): YES